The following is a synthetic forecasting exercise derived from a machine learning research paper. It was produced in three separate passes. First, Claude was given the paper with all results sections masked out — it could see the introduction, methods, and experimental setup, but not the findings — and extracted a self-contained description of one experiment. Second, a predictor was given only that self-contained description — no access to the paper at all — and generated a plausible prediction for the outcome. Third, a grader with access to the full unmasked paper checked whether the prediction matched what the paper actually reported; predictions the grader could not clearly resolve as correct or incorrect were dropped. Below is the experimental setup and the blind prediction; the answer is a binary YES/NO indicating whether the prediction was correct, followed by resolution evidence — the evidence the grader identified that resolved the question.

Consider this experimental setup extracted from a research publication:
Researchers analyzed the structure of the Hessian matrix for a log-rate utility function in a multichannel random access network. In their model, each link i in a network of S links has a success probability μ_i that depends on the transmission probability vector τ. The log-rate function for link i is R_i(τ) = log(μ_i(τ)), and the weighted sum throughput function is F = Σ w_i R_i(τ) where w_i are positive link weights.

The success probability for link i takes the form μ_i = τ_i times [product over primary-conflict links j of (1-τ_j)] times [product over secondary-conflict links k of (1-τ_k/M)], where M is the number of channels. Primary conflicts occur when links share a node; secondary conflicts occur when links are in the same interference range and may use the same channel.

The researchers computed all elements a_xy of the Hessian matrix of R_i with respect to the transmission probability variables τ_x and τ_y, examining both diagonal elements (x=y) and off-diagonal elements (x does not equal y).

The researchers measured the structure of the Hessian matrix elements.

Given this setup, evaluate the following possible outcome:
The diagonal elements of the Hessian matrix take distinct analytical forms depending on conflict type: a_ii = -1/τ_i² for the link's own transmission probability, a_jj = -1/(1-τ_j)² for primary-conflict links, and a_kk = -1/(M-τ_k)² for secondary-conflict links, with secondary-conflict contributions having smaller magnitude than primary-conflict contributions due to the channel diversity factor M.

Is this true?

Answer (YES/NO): NO